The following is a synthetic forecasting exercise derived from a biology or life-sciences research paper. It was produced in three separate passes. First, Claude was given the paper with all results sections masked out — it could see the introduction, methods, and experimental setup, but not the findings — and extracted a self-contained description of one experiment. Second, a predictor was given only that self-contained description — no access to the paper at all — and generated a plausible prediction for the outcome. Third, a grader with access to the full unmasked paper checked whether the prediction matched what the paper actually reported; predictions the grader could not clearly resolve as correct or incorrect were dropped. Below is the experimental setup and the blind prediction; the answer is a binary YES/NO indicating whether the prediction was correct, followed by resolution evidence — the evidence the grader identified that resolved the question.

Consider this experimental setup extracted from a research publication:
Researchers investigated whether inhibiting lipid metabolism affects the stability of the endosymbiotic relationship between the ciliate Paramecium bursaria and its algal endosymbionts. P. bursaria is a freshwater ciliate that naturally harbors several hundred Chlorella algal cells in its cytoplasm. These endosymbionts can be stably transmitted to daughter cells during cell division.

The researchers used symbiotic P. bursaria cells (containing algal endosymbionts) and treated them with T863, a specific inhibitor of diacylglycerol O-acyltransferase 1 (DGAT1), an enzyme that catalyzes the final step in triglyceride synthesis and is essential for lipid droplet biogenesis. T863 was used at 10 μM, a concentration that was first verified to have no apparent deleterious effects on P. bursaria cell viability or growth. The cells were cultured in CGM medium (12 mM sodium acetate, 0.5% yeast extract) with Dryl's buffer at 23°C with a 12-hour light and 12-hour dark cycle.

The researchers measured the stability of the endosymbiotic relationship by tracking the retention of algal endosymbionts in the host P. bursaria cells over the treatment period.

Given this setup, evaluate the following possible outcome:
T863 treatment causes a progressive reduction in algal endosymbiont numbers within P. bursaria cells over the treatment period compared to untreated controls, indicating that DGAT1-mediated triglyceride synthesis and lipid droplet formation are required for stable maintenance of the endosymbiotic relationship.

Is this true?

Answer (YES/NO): YES